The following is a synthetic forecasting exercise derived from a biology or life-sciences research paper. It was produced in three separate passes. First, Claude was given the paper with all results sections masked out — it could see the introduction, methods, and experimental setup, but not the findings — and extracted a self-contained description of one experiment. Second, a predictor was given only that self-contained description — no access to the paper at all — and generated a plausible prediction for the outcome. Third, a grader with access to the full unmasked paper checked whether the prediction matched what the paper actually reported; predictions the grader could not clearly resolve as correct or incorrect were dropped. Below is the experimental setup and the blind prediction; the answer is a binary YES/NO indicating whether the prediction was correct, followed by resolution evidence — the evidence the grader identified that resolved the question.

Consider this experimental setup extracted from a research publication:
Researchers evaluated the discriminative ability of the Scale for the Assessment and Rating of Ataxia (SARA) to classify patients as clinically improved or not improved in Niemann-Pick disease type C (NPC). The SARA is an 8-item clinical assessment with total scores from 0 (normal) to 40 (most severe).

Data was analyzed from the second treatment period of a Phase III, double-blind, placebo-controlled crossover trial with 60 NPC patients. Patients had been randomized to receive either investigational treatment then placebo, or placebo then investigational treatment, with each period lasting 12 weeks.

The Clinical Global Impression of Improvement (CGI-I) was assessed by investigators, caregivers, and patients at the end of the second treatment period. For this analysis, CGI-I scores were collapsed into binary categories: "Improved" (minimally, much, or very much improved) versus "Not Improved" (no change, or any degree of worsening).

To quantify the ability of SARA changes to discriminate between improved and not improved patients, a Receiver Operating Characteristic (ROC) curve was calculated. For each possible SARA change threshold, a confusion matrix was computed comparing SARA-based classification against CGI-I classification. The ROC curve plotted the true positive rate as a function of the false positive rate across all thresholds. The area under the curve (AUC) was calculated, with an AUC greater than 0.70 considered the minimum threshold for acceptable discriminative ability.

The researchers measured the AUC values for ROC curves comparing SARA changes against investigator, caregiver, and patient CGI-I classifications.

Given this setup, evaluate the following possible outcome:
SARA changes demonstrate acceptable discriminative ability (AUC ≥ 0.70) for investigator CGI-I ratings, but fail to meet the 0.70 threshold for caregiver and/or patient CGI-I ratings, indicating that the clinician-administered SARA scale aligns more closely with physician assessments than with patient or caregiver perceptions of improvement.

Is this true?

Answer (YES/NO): NO